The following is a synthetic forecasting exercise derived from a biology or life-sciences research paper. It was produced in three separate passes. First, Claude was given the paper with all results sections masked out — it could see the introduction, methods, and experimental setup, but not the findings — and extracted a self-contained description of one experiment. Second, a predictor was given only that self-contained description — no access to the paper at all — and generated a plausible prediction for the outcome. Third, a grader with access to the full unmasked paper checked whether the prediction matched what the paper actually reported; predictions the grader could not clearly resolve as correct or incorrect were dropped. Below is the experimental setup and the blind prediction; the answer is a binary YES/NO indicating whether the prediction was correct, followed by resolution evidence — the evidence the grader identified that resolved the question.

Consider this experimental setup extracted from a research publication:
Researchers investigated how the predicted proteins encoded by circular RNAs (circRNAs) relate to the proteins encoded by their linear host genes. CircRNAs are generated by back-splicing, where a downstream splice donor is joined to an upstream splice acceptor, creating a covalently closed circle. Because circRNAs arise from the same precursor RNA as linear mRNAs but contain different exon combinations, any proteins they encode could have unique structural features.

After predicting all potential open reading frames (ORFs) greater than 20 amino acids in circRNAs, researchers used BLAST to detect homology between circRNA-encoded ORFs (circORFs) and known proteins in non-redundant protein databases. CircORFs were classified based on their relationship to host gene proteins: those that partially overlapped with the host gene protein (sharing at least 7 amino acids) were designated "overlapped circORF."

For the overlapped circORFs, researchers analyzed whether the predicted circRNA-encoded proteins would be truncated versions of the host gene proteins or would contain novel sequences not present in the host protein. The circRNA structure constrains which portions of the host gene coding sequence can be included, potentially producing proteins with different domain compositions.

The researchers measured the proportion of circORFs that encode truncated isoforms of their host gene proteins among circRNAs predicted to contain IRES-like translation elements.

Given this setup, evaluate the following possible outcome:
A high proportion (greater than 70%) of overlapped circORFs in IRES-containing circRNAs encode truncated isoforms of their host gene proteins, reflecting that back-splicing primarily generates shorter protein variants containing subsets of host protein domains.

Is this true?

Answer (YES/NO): NO